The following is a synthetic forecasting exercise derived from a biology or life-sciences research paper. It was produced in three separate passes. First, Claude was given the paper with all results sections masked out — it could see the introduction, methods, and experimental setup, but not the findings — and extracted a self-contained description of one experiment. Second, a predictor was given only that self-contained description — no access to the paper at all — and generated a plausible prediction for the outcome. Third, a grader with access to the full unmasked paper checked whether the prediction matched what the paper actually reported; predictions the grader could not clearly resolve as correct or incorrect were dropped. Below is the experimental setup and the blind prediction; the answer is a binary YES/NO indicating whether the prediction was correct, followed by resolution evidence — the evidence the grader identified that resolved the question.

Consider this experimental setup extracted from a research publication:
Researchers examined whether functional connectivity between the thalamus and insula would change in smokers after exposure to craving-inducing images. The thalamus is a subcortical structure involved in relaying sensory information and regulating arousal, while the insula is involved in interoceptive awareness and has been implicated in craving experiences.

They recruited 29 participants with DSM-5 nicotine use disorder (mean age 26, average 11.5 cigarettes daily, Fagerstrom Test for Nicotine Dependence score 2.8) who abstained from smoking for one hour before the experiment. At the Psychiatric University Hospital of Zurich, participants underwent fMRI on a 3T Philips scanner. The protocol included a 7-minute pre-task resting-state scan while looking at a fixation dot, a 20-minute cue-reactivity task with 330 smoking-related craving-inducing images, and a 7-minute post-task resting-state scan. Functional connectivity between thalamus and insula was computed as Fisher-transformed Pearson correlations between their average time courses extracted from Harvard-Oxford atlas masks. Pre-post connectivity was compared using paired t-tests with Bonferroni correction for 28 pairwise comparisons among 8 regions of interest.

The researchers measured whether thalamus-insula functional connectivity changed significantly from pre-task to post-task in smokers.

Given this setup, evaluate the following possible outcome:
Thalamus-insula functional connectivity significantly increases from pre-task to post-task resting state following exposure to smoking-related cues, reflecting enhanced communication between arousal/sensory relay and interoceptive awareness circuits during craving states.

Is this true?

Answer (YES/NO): NO